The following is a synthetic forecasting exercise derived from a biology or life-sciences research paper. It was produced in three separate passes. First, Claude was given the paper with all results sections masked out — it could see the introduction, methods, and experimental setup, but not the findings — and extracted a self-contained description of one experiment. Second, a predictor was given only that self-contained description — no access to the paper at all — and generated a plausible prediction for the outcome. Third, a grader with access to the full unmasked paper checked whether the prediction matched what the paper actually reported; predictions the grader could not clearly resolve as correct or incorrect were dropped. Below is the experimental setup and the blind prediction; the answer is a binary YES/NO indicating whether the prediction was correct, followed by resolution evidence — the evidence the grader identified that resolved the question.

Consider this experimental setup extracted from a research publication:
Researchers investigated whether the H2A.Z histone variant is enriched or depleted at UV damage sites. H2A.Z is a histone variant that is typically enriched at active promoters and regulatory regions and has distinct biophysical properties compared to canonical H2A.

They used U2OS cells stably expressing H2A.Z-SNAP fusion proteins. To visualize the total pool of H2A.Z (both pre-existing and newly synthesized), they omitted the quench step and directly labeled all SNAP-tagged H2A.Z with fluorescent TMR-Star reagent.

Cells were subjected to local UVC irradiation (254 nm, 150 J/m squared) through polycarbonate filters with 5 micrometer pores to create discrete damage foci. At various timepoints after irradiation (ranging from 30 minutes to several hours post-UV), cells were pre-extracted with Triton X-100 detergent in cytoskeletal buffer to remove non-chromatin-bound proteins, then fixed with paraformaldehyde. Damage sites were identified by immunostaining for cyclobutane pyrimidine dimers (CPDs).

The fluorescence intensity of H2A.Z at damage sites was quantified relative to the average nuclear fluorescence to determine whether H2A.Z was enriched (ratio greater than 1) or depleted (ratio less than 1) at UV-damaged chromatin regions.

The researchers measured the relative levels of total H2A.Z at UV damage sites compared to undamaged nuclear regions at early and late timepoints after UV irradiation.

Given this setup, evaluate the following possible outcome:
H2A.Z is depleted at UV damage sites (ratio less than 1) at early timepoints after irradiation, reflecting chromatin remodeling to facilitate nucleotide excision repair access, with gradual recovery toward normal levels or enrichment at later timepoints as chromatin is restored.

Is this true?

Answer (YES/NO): NO